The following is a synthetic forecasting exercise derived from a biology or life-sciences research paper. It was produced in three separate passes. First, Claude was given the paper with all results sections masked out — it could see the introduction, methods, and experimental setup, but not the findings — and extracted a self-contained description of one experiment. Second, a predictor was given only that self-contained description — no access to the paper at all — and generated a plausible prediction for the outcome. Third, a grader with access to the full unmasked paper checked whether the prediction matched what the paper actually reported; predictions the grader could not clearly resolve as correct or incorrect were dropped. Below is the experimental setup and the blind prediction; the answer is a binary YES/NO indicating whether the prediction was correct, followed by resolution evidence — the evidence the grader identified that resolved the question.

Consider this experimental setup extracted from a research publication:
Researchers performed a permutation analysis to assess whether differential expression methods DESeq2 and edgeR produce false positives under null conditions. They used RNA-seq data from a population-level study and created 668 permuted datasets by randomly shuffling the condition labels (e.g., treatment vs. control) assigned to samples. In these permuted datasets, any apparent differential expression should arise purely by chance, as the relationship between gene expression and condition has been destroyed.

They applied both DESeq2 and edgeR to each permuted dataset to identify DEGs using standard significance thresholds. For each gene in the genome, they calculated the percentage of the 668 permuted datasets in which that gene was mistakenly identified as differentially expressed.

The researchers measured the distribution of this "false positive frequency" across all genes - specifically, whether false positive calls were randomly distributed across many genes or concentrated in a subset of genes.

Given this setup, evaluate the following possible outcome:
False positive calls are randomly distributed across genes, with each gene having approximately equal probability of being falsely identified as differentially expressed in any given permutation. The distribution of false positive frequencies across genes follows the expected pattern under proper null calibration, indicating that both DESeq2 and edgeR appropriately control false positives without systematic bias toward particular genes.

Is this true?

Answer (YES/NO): NO